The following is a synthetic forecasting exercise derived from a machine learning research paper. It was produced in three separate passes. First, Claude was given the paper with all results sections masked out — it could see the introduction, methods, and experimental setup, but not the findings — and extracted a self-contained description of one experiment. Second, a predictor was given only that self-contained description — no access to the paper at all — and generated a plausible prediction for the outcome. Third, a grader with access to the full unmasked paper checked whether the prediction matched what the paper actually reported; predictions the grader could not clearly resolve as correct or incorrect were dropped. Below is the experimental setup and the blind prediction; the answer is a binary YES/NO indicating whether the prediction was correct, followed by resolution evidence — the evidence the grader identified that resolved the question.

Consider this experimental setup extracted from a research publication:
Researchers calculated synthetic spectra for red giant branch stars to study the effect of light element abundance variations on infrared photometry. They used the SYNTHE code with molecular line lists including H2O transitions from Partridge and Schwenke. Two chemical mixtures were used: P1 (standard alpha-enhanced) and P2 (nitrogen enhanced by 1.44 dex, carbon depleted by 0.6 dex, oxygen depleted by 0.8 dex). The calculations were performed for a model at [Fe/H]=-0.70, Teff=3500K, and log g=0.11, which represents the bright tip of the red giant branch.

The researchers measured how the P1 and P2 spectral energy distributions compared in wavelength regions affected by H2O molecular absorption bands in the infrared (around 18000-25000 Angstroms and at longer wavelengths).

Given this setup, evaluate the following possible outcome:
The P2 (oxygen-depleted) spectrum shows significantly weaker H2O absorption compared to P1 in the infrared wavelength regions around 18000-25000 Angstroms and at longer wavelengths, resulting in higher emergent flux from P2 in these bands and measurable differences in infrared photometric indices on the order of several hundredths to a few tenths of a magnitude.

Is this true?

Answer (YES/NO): NO